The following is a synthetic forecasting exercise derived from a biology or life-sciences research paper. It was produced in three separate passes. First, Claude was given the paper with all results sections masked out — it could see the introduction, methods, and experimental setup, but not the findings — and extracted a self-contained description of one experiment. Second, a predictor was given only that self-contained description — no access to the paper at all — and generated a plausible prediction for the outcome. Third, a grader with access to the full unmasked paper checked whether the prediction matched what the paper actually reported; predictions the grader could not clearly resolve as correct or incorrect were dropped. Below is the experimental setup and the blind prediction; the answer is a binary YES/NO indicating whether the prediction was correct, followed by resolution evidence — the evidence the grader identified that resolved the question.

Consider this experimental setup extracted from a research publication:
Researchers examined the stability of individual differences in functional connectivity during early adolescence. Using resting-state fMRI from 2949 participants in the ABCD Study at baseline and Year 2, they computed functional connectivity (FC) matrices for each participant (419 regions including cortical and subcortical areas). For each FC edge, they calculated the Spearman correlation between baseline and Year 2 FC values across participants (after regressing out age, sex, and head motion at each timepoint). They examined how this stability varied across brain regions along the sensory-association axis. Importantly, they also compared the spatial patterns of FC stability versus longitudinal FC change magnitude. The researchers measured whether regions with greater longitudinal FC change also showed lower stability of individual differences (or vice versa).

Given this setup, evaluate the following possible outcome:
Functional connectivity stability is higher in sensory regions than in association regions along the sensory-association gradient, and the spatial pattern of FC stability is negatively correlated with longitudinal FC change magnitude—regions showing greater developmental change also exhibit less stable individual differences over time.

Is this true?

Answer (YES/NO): NO